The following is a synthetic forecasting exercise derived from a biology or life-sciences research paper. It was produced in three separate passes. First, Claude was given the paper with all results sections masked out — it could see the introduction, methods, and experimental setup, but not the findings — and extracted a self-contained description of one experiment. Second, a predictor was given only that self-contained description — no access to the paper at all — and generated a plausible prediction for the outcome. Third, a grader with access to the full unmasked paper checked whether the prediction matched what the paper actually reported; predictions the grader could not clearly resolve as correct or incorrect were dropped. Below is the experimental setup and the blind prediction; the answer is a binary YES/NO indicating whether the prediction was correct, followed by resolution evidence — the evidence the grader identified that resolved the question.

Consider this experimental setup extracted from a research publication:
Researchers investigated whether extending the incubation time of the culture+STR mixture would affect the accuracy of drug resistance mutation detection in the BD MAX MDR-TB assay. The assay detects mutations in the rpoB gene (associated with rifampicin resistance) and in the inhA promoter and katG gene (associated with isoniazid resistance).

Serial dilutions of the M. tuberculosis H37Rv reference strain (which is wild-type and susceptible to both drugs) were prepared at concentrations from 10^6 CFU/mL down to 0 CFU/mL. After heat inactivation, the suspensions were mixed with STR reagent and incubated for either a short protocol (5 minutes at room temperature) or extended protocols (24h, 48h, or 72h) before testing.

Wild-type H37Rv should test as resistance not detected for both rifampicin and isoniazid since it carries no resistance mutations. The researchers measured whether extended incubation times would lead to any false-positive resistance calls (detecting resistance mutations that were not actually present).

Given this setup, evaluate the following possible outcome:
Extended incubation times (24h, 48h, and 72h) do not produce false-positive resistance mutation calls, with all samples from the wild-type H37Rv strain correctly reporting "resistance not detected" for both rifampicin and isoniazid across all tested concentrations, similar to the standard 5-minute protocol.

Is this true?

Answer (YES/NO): NO